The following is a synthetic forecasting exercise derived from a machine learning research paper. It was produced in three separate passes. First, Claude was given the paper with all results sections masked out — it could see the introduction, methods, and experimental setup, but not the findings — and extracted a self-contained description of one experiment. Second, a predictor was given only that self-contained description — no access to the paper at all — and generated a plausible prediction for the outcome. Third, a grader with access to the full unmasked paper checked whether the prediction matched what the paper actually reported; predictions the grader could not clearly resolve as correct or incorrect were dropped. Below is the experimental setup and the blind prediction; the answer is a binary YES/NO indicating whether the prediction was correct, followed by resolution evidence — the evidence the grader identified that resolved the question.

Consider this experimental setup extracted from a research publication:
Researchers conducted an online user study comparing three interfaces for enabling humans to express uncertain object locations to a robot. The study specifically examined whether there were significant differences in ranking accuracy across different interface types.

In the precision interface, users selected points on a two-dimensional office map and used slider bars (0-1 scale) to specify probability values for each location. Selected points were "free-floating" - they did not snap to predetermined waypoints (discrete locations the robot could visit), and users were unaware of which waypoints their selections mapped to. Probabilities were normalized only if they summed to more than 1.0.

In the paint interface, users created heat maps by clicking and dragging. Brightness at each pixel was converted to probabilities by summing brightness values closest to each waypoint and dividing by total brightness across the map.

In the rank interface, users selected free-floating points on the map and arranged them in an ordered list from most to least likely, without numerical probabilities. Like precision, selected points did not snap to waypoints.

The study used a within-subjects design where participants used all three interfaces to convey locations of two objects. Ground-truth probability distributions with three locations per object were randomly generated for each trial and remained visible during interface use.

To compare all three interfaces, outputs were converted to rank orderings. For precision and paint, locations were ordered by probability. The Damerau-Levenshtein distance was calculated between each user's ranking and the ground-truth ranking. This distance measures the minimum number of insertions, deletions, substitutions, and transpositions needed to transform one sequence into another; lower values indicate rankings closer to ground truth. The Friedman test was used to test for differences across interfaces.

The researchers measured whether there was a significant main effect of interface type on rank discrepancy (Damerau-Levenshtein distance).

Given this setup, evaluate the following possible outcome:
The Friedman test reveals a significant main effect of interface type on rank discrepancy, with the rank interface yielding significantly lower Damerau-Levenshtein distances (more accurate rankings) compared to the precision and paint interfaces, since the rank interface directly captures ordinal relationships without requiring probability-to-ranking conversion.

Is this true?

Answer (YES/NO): NO